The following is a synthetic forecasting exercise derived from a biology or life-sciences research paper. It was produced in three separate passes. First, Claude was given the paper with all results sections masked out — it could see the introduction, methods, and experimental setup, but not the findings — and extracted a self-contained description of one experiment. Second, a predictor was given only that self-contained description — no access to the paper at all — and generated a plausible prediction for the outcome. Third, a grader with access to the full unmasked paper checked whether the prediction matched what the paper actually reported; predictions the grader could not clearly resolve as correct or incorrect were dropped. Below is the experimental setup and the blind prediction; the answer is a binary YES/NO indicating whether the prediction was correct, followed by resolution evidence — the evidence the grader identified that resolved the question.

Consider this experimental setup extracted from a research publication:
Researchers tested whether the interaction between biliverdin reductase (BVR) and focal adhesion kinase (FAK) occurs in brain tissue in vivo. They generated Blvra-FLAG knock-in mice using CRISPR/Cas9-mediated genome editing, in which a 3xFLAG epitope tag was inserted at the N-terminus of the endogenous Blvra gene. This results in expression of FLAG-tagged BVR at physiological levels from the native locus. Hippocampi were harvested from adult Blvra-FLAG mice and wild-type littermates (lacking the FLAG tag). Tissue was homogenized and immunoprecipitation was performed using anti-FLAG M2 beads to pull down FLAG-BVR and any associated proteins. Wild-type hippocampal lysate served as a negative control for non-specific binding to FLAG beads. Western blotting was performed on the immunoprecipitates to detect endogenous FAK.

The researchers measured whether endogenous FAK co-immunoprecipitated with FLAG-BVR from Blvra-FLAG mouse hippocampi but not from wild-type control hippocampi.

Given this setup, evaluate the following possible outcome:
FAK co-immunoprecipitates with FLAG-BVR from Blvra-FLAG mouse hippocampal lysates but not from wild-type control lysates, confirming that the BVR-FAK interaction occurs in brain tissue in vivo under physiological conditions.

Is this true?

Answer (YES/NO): YES